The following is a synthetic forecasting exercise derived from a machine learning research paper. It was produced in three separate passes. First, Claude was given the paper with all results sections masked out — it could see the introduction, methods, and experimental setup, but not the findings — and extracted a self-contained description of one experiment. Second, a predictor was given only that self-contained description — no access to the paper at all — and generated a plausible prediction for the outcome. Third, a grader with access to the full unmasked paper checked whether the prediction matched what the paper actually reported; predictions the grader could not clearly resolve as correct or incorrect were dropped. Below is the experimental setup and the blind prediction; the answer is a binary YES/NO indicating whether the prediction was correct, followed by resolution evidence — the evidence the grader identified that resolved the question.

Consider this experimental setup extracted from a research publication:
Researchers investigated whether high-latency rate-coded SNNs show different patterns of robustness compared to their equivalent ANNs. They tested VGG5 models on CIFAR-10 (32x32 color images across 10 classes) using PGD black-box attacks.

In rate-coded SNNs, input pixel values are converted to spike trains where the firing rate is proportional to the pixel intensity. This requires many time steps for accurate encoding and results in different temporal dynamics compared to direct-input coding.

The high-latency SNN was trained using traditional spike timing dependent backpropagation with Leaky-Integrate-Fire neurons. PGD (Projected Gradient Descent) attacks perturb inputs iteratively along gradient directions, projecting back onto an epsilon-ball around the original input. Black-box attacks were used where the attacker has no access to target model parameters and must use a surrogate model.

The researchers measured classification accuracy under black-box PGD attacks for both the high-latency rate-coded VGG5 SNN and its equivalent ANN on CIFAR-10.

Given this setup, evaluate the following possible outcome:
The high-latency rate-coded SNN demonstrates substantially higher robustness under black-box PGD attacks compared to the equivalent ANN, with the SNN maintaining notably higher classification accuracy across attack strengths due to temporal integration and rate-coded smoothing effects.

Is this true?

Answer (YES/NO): YES